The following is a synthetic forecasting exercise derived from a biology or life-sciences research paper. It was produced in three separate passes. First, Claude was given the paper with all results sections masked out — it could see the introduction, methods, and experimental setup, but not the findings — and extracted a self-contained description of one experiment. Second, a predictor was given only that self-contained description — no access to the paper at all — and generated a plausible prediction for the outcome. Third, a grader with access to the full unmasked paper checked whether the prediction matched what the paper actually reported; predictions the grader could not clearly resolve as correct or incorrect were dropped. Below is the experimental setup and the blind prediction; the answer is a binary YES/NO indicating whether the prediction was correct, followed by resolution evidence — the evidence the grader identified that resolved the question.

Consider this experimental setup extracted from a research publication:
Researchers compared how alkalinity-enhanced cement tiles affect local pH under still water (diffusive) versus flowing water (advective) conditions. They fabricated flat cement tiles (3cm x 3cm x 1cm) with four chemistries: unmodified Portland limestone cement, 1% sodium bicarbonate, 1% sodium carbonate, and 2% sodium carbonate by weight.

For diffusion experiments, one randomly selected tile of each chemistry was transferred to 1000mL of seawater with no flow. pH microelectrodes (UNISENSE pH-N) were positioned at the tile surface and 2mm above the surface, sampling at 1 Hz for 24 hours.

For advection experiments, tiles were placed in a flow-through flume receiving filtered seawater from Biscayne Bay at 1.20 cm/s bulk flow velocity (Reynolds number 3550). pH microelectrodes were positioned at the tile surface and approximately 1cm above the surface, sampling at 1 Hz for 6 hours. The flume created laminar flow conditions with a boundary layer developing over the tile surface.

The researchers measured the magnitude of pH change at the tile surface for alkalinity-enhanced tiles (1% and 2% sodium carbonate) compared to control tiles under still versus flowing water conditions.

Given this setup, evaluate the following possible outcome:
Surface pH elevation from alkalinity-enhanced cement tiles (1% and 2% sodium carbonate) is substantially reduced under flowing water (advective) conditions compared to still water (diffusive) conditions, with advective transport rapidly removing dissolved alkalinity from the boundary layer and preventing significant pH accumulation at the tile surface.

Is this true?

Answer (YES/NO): NO